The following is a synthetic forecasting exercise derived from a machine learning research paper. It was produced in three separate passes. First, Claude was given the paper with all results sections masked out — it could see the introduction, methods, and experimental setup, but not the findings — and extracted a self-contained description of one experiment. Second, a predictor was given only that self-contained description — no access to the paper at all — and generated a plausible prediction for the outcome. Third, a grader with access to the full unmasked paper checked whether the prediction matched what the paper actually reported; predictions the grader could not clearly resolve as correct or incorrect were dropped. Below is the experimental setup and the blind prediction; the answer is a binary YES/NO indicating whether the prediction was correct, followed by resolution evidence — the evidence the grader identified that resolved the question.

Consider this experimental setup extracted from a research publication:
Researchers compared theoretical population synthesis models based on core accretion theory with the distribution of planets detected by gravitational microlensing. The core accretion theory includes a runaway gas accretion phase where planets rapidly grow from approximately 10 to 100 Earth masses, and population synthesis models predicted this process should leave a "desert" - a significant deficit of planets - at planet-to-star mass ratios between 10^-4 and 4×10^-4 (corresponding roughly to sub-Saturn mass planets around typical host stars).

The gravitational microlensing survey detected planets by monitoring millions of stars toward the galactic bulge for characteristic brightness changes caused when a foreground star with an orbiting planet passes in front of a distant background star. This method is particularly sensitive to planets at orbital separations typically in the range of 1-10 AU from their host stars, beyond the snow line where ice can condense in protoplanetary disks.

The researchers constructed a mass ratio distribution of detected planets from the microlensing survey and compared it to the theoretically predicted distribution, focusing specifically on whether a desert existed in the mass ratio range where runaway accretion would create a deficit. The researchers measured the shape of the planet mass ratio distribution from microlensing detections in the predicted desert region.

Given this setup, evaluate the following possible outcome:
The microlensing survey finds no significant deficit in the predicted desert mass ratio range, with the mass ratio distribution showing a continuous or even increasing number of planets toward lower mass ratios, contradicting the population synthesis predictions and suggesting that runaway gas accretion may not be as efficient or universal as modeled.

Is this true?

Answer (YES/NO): YES